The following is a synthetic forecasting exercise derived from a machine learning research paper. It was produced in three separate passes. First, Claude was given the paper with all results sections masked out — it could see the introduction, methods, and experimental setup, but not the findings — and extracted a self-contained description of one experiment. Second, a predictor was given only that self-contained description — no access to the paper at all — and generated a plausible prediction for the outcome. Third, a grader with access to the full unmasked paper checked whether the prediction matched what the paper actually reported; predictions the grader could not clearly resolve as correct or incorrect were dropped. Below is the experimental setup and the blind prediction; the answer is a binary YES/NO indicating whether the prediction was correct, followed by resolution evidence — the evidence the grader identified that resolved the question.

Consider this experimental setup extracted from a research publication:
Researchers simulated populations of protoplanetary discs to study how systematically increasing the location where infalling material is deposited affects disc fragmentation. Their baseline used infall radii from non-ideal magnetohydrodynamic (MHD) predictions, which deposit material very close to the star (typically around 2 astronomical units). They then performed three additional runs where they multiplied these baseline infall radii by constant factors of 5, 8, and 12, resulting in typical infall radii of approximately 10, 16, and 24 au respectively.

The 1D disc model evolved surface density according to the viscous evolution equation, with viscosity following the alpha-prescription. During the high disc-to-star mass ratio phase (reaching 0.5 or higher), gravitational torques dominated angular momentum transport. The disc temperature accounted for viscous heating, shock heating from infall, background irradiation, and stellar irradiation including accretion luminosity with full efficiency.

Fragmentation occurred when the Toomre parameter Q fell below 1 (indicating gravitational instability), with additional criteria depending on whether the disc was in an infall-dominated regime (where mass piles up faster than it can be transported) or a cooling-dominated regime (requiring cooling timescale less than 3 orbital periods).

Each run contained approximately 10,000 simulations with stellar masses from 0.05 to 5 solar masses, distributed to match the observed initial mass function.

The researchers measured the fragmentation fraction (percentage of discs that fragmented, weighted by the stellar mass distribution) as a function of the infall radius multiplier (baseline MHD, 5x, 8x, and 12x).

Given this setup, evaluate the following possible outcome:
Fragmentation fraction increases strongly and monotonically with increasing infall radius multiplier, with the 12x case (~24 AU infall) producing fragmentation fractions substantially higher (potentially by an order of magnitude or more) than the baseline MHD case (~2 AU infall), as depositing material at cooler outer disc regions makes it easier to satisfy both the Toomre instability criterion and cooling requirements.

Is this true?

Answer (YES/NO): YES